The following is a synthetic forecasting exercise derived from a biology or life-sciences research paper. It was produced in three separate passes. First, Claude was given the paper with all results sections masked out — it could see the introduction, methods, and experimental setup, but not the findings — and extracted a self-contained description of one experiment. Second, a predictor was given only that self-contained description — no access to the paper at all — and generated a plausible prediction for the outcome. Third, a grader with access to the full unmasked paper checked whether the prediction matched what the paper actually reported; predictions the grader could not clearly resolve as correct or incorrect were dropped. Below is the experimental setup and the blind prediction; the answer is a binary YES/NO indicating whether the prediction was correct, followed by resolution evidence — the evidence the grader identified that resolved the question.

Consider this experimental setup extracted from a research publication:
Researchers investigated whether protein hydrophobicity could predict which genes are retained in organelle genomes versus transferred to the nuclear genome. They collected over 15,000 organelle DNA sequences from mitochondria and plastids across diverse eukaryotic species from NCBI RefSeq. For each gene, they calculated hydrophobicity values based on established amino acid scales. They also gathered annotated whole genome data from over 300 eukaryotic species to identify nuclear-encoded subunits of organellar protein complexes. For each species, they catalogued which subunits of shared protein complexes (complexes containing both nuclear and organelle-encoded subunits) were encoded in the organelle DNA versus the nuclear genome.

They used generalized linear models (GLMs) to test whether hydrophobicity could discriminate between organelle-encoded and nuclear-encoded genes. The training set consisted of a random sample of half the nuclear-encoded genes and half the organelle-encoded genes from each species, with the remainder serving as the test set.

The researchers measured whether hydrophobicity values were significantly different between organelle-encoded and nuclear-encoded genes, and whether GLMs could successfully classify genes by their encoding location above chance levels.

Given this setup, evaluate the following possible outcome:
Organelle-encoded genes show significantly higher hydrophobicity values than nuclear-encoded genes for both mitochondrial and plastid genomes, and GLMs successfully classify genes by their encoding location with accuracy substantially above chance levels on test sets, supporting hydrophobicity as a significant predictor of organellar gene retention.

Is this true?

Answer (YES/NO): YES